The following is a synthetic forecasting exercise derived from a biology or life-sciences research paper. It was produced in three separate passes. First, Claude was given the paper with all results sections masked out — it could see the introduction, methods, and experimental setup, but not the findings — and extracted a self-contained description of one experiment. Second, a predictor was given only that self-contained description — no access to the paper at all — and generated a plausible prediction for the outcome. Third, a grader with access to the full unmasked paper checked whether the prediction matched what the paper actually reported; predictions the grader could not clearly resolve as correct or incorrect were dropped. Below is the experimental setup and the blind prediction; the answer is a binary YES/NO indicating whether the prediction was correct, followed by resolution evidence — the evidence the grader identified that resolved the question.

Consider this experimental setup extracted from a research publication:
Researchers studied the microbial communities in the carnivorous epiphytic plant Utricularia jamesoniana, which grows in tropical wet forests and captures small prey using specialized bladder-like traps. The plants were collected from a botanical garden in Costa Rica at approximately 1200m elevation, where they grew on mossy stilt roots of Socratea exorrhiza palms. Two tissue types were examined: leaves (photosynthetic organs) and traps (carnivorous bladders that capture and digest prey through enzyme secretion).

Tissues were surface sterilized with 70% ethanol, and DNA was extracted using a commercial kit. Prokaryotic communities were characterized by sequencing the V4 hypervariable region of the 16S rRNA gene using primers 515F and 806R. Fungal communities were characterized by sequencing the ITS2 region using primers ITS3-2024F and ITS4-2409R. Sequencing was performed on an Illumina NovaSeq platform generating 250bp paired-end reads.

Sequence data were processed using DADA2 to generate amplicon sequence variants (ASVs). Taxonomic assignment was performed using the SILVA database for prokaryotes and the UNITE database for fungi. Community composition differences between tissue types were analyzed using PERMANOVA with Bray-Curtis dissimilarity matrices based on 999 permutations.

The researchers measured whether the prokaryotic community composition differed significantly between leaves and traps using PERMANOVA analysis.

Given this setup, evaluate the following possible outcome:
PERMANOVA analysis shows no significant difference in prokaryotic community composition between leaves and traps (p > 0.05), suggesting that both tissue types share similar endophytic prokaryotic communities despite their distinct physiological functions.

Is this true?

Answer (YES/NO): YES